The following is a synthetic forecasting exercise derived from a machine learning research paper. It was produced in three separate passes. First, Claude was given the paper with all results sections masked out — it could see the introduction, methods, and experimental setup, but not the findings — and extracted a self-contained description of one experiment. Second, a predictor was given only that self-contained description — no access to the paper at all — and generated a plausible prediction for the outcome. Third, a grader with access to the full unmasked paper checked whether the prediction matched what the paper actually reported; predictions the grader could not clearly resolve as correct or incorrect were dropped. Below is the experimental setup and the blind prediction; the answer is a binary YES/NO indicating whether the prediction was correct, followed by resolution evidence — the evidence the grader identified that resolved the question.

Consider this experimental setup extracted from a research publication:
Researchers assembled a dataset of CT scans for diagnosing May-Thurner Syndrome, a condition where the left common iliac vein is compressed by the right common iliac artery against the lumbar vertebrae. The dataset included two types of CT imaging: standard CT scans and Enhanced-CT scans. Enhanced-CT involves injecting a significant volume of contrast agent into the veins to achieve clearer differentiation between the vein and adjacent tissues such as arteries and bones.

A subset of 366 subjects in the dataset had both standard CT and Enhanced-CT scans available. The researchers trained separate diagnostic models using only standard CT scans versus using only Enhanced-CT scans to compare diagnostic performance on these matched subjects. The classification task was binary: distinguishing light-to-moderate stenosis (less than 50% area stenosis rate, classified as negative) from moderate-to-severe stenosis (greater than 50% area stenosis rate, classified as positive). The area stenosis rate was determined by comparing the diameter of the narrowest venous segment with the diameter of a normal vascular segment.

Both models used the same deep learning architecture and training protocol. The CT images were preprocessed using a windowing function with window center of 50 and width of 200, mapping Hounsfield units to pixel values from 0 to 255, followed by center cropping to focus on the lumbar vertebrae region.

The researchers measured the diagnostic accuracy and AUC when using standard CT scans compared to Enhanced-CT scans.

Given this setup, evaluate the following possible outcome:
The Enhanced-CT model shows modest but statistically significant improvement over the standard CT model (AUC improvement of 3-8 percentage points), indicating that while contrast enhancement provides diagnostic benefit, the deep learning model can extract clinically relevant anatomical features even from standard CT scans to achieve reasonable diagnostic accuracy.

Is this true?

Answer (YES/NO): NO